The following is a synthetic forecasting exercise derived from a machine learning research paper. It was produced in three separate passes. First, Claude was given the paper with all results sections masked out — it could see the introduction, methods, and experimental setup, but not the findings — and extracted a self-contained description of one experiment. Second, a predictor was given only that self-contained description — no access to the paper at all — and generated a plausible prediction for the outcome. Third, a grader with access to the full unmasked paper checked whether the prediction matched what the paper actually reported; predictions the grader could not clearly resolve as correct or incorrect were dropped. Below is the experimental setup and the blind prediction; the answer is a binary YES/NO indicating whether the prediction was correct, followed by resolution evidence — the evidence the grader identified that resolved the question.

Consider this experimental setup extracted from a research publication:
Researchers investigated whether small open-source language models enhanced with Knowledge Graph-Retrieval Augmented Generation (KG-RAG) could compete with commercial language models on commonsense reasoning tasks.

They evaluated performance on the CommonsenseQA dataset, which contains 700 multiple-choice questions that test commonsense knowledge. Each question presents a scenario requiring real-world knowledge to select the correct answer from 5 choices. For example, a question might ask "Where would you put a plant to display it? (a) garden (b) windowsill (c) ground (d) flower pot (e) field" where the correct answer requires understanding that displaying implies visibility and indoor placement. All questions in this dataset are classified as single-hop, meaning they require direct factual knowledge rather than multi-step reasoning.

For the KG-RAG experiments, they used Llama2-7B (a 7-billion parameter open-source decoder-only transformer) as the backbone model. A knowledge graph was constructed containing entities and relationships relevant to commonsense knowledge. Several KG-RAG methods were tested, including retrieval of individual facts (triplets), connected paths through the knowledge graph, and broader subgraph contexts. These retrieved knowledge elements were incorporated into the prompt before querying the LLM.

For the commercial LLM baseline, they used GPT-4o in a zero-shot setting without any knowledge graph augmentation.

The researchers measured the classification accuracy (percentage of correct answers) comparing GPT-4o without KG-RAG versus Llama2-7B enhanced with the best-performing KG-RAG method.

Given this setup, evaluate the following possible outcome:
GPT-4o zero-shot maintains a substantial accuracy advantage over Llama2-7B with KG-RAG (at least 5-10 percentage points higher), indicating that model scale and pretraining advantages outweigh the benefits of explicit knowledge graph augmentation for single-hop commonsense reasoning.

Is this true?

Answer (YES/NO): YES